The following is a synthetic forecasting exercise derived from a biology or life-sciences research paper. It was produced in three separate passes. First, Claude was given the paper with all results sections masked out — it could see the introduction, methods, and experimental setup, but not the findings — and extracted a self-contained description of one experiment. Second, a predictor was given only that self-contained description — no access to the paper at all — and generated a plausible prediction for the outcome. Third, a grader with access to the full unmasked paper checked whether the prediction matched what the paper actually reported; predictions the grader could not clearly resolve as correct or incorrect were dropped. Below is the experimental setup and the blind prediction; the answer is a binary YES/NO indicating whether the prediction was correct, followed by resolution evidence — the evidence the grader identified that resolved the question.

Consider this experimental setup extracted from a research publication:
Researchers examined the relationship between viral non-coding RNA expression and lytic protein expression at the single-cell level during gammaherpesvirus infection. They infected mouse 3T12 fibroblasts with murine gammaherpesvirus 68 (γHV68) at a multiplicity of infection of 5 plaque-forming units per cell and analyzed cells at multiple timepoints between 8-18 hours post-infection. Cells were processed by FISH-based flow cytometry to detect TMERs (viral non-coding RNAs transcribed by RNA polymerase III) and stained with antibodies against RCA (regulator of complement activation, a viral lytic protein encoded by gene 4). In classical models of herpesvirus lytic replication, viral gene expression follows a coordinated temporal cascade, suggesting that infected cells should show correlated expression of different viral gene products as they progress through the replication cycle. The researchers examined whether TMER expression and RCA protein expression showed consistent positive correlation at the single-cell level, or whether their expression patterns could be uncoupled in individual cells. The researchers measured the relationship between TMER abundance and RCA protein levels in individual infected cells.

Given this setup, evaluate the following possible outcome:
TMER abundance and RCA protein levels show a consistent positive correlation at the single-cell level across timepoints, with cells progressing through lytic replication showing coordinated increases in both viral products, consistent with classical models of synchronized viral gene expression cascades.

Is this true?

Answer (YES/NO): NO